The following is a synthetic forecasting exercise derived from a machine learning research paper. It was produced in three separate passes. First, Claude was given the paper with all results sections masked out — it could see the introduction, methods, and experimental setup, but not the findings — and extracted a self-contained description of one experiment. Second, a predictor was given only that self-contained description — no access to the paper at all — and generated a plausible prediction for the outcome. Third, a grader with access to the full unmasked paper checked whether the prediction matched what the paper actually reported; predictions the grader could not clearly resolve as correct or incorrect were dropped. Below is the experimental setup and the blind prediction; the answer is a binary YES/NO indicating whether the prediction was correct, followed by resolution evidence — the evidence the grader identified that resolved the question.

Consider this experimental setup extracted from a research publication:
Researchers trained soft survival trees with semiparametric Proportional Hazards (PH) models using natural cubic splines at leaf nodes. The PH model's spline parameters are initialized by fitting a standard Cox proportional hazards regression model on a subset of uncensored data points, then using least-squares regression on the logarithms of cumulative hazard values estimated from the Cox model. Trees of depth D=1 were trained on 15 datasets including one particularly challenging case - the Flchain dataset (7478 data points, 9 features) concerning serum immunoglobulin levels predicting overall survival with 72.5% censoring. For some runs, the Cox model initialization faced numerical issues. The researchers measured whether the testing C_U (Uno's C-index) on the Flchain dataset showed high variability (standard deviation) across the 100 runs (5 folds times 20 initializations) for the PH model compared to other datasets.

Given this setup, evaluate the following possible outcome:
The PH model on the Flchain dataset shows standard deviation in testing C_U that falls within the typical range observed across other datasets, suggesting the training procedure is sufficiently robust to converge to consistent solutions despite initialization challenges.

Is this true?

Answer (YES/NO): NO